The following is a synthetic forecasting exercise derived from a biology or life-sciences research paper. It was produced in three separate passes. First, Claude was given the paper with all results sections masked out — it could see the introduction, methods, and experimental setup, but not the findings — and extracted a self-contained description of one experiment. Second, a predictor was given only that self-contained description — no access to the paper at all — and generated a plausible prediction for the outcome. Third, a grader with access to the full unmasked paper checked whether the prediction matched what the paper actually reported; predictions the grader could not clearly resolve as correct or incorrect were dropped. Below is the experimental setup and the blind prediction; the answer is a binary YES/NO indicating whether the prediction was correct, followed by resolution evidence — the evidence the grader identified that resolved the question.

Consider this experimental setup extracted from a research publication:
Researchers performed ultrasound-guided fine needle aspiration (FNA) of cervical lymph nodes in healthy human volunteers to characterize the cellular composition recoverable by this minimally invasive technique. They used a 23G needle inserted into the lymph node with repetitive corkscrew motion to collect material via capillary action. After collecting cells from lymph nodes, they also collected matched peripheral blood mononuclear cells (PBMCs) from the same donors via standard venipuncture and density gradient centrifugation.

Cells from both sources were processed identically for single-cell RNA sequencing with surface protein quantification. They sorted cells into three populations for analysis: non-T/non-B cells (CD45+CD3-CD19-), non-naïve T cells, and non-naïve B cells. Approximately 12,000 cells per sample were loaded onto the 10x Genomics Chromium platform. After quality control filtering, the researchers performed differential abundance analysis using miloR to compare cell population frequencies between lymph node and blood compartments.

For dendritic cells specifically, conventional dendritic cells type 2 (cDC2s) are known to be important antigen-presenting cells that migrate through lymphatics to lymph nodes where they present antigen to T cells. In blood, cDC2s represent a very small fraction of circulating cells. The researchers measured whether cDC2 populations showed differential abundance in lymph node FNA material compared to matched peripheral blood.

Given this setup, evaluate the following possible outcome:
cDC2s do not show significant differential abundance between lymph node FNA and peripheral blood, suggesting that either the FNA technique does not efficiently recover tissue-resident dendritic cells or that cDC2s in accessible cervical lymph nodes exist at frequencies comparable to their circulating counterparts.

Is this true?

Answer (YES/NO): NO